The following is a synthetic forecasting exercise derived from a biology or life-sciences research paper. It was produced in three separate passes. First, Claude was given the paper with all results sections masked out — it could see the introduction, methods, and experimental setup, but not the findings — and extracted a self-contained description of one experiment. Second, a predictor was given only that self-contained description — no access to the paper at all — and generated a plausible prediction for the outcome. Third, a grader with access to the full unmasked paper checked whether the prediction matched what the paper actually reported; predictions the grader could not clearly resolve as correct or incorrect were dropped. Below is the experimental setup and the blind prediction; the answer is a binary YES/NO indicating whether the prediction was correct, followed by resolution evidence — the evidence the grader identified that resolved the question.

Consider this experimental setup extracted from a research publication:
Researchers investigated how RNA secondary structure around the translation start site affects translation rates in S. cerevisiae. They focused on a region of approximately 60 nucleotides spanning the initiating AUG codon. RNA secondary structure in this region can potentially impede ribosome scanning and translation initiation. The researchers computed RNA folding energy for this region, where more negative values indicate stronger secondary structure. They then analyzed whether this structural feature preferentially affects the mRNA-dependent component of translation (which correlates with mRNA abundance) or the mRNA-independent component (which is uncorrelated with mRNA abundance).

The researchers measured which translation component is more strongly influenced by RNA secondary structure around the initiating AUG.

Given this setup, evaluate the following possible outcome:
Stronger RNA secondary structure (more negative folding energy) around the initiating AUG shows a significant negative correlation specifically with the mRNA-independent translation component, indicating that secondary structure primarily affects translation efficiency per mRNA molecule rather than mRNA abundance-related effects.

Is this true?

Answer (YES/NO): NO